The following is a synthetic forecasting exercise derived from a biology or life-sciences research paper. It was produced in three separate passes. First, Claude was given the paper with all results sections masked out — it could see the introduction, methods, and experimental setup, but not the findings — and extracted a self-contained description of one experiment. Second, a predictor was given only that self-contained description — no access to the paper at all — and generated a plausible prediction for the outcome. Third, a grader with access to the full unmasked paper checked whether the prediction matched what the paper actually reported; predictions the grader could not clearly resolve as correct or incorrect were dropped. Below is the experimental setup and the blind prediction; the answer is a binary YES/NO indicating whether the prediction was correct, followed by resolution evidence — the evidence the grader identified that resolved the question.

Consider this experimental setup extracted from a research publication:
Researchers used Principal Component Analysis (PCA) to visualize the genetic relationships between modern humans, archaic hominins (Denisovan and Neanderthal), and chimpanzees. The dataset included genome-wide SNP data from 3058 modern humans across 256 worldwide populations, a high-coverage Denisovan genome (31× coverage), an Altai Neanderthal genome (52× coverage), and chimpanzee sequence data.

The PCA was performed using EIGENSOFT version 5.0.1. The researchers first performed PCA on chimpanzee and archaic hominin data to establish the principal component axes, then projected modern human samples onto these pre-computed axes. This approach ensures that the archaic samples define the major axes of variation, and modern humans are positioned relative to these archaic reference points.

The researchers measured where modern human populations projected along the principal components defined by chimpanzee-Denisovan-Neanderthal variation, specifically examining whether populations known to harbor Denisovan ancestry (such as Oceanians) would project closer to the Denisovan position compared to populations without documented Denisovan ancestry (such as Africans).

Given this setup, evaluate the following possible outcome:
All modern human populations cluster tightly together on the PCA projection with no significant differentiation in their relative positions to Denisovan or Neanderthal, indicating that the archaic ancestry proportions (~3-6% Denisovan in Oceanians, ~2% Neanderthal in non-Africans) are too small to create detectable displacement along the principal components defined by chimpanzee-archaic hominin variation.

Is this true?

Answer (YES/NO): NO